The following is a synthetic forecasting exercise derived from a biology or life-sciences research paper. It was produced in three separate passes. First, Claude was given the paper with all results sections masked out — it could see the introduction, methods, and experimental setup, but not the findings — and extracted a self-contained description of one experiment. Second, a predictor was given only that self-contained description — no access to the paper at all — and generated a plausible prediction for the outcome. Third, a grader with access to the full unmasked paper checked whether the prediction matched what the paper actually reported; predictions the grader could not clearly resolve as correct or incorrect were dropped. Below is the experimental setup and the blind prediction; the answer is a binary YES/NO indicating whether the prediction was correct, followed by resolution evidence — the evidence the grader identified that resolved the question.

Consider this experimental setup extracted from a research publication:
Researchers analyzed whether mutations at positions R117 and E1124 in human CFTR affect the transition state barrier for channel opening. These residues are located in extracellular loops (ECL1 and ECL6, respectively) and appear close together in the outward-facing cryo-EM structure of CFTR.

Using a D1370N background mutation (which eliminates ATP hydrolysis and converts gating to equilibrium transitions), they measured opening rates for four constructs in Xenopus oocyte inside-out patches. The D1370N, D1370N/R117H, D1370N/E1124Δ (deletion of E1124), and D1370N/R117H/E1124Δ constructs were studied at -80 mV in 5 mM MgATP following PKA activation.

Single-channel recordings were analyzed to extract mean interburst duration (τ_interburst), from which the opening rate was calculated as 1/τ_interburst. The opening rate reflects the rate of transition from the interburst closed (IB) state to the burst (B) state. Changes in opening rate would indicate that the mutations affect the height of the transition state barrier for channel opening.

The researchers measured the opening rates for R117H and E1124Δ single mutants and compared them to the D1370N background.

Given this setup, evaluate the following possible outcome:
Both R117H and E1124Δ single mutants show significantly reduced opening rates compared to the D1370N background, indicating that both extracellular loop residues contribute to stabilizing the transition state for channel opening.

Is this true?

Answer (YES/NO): NO